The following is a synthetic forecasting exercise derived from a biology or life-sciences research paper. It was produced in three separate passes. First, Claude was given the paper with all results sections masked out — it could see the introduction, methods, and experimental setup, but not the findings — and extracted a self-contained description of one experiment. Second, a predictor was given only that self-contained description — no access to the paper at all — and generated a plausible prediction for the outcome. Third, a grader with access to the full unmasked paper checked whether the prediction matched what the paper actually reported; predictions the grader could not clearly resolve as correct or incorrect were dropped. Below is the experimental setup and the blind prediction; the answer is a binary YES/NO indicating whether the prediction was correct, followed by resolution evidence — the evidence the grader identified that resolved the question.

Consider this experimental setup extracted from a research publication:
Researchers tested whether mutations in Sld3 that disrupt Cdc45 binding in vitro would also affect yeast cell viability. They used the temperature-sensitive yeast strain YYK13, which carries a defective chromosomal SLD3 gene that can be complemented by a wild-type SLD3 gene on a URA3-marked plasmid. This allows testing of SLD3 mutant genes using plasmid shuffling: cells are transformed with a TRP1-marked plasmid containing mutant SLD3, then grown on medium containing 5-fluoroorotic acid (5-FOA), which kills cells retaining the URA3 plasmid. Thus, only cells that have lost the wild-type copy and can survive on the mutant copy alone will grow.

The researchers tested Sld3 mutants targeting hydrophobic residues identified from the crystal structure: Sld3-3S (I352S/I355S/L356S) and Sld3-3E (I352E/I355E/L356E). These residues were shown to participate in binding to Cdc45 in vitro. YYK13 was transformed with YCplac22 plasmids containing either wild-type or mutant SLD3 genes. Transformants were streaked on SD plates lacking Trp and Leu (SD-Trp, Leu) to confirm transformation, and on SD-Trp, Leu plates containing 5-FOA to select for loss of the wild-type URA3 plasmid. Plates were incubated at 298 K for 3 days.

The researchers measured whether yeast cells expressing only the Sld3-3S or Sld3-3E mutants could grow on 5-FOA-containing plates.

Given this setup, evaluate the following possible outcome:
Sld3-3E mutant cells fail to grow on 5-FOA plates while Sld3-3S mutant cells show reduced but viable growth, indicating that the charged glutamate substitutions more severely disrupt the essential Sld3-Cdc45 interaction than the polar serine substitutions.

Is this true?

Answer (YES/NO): NO